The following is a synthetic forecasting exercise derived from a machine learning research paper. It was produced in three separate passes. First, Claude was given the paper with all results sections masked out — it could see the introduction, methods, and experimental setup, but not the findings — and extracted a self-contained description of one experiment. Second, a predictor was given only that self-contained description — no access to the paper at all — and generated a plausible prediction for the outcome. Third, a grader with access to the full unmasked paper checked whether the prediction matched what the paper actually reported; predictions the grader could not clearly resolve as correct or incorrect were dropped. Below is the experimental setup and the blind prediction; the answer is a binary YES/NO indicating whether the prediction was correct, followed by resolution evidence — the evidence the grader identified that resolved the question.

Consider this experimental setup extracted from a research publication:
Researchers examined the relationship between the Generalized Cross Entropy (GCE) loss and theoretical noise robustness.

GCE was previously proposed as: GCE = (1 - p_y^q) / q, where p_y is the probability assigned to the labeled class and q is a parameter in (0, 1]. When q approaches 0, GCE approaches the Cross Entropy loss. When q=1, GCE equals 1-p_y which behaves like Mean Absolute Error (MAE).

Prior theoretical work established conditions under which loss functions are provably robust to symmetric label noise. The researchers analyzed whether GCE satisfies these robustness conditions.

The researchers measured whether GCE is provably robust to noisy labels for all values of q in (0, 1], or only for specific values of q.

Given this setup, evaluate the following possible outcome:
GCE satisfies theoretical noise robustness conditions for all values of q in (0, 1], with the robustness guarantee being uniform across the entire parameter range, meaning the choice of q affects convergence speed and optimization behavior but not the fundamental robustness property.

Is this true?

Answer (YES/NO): NO